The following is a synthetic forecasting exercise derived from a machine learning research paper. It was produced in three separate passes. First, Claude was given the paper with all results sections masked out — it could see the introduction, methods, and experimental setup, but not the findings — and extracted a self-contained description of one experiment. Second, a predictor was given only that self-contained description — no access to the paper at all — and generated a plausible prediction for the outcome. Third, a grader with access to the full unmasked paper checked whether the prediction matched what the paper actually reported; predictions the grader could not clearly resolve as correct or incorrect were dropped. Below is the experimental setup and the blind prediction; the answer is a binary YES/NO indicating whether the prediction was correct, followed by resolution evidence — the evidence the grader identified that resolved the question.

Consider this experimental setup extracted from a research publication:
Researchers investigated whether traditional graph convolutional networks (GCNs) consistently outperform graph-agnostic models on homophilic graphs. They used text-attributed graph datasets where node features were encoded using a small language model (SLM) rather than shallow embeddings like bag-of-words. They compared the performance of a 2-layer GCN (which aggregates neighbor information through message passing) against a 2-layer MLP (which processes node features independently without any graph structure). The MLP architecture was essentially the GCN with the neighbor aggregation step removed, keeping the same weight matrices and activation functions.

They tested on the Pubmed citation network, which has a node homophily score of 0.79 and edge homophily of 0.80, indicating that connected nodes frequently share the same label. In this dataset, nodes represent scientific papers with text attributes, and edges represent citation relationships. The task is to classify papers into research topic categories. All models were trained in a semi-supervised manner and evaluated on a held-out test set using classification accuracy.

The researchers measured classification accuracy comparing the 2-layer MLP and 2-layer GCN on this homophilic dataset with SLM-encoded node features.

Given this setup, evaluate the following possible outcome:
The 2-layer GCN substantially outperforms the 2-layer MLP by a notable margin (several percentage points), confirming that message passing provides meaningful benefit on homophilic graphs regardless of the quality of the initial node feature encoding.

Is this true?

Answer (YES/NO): NO